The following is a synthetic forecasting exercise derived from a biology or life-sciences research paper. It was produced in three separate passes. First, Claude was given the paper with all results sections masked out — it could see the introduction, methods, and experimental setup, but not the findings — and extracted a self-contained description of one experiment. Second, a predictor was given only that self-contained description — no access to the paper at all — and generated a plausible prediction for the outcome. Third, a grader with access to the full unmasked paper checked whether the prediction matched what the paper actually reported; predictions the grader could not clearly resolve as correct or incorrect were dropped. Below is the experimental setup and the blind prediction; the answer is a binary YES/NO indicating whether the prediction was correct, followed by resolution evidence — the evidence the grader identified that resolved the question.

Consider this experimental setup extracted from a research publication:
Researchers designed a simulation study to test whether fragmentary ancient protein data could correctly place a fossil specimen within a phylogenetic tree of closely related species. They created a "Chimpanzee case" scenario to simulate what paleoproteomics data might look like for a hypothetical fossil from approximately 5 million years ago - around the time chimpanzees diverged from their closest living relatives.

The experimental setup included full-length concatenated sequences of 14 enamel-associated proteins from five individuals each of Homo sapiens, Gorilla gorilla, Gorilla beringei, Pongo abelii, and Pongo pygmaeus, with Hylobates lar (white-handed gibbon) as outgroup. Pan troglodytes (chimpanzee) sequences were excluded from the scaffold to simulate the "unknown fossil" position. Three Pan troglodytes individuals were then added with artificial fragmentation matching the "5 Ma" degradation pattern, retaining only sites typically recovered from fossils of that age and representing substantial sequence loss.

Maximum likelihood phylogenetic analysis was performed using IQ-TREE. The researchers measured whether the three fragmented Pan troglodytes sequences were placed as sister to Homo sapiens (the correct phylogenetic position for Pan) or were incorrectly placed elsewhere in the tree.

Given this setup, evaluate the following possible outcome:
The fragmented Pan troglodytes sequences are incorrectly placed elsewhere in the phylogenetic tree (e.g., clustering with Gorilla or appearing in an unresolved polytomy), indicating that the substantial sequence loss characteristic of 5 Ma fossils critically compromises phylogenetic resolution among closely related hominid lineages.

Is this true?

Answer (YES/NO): NO